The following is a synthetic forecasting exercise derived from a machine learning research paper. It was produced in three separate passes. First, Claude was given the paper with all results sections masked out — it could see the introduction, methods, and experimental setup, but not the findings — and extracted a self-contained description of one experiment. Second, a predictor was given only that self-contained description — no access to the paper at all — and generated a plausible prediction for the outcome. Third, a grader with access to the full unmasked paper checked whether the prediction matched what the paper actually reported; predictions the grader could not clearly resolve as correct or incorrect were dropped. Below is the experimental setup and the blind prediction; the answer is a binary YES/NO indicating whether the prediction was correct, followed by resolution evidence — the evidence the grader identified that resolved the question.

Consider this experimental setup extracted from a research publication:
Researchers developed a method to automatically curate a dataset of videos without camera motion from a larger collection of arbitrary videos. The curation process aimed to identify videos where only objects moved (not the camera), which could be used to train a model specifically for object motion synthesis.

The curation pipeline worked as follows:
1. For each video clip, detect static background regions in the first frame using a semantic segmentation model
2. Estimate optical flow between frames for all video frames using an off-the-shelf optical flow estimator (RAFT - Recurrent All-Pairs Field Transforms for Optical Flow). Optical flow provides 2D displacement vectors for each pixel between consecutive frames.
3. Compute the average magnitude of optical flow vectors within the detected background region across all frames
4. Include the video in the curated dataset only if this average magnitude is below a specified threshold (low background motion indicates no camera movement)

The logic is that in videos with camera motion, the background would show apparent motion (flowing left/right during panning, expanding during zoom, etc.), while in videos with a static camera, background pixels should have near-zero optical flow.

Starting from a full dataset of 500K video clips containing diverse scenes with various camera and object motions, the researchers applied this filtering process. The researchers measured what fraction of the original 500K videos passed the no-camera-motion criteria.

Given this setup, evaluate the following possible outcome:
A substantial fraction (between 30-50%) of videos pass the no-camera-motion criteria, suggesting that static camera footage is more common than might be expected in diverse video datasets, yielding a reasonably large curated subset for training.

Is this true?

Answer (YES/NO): NO